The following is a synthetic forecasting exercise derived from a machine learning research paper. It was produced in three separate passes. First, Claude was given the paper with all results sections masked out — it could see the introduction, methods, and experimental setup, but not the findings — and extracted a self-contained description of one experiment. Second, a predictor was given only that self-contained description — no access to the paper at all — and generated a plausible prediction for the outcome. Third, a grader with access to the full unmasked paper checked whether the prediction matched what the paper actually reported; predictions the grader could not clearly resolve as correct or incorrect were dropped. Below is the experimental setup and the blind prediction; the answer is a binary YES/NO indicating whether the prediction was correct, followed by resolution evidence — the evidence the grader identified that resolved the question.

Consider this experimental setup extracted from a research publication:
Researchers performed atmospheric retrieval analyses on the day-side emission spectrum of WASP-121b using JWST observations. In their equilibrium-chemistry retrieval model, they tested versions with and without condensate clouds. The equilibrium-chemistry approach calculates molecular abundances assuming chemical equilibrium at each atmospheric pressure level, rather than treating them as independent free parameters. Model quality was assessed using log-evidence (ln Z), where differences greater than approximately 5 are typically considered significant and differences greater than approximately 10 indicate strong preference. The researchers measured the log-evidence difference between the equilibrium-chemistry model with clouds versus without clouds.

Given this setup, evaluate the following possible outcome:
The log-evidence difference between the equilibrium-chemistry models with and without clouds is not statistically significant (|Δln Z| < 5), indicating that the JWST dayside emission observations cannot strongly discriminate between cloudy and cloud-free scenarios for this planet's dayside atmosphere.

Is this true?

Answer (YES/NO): NO